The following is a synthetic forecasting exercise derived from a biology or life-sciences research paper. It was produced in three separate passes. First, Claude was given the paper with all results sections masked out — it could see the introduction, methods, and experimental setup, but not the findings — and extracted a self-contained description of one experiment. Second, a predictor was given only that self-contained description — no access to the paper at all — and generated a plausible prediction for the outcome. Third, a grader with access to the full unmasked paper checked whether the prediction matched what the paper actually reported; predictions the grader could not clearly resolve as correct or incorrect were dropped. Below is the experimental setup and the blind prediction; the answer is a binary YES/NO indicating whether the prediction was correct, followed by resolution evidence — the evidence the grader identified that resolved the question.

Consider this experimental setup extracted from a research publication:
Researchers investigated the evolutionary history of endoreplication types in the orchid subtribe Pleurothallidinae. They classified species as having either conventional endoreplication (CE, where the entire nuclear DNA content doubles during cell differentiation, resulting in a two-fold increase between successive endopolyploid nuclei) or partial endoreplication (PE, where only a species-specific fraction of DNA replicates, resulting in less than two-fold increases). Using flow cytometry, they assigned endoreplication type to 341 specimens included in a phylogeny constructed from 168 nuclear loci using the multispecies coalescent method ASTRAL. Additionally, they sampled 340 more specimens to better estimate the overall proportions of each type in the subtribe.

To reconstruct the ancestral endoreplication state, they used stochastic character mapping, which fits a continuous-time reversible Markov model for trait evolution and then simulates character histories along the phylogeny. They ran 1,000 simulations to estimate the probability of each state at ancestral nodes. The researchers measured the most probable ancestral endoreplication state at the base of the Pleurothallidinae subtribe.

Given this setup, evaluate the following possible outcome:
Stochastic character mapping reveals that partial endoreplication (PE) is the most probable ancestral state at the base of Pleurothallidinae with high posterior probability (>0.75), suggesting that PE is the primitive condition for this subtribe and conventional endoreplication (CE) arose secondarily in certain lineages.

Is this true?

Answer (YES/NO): NO